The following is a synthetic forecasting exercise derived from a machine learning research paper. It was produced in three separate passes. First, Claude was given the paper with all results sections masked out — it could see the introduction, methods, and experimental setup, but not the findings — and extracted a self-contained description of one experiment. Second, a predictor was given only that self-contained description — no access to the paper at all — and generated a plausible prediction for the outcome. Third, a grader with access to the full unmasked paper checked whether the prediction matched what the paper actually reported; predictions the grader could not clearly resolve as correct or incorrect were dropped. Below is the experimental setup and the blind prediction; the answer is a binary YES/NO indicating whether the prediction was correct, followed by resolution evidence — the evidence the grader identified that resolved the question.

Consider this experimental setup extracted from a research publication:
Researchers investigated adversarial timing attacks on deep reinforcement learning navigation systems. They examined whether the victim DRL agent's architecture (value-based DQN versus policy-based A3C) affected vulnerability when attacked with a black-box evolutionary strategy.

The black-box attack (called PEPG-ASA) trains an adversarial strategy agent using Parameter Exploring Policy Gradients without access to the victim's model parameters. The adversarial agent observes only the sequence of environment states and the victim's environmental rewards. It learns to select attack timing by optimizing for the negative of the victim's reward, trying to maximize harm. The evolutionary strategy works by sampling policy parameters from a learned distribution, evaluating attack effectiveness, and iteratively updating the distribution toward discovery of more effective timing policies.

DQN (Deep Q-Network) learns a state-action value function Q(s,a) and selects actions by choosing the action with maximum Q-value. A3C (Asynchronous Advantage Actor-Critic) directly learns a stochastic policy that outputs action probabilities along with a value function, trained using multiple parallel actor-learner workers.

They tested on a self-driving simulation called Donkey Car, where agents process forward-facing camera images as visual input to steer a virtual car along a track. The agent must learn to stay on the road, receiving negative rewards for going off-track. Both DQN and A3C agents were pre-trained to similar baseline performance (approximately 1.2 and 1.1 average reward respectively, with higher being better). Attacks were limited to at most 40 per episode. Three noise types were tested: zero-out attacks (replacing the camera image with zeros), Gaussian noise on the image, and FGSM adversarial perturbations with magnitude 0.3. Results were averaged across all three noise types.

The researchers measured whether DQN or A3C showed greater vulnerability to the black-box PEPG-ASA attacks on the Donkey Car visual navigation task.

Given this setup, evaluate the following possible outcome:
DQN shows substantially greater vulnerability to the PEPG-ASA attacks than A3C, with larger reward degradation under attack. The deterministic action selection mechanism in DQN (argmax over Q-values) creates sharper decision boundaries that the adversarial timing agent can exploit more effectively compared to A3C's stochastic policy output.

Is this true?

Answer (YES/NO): YES